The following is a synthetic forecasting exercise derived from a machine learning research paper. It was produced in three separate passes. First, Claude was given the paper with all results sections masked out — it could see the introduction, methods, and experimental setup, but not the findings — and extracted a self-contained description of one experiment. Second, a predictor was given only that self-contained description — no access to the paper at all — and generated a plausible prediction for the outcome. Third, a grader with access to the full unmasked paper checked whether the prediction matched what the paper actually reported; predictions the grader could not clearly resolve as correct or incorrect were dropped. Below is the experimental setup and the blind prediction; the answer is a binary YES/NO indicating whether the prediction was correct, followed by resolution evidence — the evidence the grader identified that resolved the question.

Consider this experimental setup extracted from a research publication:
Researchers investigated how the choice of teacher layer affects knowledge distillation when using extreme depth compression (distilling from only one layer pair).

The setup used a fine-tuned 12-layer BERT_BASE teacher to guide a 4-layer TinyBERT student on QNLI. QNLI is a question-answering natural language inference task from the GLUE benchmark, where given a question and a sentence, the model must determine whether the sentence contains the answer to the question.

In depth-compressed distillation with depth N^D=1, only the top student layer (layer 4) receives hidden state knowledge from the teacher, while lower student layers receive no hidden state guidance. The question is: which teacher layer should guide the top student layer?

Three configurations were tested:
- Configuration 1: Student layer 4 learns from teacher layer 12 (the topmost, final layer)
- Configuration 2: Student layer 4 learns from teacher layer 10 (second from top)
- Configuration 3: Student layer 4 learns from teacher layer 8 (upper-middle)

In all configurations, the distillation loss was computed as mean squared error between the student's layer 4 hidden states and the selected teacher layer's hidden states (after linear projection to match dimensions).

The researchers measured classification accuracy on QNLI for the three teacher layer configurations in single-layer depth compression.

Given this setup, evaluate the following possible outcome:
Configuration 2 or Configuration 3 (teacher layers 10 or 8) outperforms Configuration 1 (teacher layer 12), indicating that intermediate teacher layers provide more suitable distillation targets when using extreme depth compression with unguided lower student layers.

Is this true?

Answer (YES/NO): YES